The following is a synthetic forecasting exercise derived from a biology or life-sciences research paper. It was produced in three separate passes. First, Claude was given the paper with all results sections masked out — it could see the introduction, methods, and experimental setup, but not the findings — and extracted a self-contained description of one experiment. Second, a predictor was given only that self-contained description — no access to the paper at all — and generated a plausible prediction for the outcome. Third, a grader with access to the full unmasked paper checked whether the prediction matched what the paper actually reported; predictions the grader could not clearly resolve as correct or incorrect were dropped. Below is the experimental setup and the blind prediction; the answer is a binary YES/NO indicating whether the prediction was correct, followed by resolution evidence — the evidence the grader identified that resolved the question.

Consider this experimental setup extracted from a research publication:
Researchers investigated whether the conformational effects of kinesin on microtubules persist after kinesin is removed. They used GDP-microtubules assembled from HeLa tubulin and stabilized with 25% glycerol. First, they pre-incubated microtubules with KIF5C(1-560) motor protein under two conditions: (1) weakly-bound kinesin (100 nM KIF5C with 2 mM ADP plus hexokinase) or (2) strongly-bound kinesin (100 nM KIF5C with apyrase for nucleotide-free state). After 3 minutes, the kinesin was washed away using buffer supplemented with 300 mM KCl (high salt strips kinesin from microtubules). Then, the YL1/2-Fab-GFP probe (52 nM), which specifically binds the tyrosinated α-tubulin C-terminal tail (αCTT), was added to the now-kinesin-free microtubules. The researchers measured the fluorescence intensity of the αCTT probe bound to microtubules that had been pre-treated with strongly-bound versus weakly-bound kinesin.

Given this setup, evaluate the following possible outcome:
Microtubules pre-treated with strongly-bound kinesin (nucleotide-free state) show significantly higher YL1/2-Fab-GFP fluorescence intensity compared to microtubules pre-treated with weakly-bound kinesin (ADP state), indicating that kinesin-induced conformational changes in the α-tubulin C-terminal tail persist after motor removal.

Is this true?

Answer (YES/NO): YES